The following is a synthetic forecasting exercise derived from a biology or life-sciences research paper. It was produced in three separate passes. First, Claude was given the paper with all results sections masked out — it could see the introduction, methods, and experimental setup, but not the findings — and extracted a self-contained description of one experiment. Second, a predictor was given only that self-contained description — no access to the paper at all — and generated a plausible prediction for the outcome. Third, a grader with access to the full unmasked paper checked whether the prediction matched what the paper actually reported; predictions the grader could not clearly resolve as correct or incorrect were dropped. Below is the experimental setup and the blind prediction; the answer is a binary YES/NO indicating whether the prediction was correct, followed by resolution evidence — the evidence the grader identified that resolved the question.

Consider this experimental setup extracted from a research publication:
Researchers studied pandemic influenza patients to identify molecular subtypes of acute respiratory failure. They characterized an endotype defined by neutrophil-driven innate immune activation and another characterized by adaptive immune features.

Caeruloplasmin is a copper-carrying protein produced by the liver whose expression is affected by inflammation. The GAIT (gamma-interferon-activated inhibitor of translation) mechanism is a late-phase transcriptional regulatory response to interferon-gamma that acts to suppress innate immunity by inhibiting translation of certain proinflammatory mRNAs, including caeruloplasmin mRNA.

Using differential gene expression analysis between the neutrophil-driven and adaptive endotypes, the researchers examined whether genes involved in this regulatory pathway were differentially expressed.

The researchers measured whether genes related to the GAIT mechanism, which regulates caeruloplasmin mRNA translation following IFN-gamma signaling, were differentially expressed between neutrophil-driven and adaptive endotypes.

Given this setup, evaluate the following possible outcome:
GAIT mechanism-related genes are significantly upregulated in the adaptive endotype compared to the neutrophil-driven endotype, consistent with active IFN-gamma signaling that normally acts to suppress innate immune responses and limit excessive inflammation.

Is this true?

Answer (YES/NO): NO